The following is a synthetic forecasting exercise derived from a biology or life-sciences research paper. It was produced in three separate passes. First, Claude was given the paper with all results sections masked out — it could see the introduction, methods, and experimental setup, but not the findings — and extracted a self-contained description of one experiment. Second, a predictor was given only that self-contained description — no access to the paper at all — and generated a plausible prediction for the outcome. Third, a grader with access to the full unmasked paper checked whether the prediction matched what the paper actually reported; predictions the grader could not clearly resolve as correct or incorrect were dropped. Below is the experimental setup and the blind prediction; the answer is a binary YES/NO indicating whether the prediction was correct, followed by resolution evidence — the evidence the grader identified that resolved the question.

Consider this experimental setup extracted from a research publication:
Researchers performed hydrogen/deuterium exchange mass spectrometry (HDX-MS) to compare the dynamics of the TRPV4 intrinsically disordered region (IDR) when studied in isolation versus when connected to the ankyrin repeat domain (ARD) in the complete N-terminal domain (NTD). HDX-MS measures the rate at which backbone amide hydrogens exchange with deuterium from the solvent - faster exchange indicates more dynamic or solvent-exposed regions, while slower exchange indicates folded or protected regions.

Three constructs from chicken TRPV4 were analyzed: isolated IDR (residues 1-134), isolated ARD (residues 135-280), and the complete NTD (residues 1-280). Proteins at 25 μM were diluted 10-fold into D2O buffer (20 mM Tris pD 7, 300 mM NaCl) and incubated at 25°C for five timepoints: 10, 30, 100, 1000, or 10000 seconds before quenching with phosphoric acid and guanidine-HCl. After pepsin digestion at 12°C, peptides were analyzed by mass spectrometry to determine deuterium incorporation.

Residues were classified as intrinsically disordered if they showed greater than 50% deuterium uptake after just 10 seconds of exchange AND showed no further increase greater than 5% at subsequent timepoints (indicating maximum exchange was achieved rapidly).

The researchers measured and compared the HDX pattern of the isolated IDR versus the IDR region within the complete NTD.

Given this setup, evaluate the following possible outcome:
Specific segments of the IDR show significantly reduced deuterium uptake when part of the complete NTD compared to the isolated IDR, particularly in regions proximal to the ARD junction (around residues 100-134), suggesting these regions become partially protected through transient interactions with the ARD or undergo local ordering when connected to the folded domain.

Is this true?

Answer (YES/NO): NO